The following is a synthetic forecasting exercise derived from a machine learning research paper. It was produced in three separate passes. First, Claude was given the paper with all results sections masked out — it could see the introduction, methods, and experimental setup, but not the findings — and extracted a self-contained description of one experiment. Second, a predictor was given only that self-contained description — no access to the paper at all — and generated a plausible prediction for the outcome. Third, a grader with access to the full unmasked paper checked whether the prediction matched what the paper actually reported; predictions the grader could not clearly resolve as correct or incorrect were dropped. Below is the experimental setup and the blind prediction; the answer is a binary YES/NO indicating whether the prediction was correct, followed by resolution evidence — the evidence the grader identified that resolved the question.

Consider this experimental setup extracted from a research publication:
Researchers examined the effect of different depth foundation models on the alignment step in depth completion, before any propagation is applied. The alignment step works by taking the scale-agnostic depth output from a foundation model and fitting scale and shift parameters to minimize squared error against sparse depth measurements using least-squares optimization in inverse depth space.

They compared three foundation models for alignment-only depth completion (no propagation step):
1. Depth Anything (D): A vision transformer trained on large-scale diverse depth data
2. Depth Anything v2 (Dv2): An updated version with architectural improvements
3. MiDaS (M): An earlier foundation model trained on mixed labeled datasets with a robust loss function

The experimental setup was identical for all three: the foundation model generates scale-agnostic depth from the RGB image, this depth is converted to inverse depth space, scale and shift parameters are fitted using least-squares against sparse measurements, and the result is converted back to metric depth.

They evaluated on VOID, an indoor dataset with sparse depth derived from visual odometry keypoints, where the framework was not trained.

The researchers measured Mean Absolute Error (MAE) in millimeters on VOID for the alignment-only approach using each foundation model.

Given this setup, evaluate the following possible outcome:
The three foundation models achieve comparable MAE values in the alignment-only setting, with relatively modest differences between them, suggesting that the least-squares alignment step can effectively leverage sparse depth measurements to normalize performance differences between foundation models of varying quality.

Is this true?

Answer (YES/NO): NO